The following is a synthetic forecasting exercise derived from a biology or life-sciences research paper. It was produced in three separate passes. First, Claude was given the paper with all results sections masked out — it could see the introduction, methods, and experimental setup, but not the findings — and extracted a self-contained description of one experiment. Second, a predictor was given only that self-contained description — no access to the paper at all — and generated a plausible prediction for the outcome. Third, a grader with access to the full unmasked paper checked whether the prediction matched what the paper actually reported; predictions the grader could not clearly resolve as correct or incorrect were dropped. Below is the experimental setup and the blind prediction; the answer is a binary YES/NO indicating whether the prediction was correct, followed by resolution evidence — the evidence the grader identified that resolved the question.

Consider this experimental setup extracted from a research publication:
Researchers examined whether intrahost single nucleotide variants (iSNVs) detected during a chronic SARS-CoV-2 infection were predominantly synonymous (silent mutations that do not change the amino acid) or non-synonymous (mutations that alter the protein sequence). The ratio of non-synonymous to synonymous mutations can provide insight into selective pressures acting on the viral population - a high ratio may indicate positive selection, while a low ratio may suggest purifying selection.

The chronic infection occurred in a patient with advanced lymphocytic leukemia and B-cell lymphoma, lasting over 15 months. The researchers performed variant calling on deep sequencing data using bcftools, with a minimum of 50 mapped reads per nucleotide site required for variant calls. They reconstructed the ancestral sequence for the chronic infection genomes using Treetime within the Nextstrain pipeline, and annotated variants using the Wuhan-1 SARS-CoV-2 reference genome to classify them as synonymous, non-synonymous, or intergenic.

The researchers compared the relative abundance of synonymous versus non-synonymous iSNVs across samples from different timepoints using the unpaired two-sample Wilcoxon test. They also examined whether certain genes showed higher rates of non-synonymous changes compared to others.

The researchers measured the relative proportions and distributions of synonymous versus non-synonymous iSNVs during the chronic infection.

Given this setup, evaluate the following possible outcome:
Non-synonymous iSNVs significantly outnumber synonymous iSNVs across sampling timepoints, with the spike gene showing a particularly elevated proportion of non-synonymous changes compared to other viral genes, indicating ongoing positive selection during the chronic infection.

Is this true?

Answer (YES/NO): NO